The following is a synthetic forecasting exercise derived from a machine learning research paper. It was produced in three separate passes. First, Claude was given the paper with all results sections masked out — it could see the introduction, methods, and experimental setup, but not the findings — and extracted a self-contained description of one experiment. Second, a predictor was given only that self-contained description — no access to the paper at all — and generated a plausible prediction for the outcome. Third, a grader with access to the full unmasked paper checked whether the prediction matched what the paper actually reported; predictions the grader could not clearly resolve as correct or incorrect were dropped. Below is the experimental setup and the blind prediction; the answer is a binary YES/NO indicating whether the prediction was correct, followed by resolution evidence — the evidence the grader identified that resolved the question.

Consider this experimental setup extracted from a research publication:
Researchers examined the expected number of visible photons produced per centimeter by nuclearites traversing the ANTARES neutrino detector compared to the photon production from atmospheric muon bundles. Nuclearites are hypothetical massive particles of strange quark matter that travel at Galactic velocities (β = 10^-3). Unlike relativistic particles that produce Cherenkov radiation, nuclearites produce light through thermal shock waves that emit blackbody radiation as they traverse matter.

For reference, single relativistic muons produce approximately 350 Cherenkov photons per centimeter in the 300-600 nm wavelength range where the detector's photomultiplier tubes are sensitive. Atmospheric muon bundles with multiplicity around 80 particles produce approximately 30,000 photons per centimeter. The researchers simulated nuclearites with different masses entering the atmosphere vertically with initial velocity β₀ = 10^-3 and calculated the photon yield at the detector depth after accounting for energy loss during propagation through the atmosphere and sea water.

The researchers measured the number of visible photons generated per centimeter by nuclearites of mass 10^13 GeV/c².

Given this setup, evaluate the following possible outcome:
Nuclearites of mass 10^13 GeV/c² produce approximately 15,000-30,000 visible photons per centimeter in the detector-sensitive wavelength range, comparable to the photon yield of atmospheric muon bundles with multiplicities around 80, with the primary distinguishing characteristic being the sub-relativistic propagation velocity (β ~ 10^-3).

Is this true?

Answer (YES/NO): NO